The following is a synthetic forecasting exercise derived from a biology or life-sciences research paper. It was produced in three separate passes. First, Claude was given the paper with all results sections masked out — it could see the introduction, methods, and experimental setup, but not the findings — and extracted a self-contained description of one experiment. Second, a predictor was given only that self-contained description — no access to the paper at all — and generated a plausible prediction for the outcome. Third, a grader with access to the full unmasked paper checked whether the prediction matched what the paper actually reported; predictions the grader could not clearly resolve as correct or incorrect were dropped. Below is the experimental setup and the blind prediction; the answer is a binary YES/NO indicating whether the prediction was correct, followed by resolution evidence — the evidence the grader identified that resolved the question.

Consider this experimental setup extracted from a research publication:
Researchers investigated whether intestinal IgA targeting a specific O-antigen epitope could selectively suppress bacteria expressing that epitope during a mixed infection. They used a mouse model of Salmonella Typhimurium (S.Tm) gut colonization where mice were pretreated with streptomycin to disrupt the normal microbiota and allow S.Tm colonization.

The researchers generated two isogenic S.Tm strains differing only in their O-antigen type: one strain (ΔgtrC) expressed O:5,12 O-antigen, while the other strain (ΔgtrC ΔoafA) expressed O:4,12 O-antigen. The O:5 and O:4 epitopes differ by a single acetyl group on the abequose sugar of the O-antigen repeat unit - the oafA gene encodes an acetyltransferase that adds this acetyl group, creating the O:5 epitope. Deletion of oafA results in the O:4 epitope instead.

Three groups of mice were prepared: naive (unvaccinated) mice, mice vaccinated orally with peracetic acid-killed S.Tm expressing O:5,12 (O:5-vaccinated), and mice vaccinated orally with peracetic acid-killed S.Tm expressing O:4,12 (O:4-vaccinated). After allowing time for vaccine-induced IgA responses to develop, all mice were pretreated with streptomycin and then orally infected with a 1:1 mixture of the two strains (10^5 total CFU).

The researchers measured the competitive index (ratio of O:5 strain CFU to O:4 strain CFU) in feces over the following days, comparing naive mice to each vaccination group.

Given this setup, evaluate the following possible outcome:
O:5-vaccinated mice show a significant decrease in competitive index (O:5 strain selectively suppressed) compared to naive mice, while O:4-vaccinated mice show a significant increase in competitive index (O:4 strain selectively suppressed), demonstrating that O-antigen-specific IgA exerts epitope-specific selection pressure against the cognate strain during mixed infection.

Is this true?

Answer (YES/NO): YES